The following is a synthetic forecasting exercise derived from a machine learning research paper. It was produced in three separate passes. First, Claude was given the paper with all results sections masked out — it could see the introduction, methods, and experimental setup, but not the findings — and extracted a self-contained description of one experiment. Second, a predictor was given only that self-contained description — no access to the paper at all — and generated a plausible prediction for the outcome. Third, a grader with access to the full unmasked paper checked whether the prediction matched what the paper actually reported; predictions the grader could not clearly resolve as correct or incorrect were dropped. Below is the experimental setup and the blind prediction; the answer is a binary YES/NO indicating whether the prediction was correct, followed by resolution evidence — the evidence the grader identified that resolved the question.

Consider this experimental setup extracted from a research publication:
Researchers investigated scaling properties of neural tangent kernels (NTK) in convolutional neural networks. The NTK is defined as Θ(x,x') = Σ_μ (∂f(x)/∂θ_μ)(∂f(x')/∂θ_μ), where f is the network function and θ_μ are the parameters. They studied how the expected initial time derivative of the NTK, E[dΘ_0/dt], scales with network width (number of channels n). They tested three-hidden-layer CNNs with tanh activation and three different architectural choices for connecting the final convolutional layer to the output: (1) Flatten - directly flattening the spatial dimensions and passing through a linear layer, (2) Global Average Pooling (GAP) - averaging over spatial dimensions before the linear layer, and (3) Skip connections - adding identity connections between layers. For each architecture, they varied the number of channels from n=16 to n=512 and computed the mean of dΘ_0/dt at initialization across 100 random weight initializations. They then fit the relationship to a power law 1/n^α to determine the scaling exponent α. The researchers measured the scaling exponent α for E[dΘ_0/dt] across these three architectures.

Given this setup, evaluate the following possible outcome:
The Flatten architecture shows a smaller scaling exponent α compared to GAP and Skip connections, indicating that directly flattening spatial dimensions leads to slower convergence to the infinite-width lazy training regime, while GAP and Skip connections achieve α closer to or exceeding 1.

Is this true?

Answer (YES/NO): NO